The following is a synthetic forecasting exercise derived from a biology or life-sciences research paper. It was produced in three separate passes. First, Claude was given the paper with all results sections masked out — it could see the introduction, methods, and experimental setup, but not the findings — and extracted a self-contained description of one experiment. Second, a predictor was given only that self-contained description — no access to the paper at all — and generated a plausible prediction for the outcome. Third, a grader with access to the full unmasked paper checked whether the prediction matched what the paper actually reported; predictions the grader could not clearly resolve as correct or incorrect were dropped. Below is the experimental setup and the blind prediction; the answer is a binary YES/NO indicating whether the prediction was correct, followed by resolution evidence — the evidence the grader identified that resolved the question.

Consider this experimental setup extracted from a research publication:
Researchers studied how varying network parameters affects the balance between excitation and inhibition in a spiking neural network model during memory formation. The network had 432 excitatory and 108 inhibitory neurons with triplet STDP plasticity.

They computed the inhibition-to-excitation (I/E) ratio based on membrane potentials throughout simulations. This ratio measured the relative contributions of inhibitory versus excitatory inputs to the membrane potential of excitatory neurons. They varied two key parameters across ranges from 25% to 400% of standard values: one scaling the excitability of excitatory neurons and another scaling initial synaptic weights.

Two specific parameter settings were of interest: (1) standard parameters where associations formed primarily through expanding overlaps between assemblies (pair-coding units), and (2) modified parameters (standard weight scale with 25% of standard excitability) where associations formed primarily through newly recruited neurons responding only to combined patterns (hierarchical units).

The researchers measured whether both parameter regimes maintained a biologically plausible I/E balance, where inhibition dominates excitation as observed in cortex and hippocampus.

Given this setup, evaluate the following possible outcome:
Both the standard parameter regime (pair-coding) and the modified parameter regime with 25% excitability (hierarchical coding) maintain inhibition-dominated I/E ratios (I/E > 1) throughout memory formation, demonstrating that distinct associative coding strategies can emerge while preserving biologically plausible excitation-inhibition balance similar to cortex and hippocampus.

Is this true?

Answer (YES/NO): YES